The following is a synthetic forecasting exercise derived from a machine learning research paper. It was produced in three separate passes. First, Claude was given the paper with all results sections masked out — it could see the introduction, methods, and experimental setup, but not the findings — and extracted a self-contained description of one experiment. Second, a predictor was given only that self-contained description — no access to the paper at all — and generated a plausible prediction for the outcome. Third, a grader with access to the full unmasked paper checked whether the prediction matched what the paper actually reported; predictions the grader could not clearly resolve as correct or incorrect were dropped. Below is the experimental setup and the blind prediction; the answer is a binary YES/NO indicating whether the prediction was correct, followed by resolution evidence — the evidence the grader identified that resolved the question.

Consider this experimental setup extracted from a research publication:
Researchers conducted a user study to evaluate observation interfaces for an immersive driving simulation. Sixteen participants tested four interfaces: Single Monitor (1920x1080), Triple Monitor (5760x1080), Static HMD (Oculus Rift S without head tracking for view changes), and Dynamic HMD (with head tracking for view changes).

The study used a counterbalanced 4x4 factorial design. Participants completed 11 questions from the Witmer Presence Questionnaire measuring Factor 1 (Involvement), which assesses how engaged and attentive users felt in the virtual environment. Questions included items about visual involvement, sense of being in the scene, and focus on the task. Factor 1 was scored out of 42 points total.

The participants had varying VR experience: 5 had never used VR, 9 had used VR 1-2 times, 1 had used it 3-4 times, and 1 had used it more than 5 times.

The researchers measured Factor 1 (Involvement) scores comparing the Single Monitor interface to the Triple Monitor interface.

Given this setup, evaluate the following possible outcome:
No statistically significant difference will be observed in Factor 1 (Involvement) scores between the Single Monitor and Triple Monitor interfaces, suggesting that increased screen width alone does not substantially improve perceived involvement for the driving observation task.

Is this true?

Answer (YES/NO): NO